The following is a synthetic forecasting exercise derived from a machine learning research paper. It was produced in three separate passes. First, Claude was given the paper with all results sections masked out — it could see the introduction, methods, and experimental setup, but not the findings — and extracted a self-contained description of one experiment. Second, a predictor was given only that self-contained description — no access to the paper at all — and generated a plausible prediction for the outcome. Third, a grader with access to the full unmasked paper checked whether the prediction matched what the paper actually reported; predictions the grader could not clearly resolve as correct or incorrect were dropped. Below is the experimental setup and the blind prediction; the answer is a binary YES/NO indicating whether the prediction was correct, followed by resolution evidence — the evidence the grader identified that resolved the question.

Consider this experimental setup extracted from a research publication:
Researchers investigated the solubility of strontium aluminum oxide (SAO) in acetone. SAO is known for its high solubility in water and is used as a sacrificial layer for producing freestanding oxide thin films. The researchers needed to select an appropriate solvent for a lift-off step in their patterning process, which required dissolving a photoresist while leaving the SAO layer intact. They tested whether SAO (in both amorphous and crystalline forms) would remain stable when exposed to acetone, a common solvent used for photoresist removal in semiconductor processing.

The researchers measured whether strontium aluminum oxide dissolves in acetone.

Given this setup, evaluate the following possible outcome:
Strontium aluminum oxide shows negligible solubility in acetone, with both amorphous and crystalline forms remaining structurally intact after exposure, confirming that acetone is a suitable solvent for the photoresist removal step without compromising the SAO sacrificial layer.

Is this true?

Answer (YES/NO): NO